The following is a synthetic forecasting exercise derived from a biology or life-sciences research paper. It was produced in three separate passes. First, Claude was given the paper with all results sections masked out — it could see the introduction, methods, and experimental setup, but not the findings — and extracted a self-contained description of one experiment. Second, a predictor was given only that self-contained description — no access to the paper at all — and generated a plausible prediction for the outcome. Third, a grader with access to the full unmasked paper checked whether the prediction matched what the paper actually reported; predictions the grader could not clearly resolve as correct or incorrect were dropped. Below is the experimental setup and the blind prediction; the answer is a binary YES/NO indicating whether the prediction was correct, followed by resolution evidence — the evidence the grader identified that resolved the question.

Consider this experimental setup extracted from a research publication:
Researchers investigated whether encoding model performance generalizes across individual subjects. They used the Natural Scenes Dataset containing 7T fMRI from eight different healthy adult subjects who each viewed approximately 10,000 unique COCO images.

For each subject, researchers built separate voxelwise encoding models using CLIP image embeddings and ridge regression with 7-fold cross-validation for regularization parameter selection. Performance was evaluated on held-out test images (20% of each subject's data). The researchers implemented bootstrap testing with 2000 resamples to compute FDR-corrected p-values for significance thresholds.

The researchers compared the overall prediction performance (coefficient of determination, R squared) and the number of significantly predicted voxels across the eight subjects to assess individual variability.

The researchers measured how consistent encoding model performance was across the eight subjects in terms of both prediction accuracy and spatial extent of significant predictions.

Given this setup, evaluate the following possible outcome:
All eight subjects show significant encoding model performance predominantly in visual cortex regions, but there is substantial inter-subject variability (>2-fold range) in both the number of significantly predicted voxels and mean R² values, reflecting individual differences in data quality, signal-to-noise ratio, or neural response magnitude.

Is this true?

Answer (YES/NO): NO